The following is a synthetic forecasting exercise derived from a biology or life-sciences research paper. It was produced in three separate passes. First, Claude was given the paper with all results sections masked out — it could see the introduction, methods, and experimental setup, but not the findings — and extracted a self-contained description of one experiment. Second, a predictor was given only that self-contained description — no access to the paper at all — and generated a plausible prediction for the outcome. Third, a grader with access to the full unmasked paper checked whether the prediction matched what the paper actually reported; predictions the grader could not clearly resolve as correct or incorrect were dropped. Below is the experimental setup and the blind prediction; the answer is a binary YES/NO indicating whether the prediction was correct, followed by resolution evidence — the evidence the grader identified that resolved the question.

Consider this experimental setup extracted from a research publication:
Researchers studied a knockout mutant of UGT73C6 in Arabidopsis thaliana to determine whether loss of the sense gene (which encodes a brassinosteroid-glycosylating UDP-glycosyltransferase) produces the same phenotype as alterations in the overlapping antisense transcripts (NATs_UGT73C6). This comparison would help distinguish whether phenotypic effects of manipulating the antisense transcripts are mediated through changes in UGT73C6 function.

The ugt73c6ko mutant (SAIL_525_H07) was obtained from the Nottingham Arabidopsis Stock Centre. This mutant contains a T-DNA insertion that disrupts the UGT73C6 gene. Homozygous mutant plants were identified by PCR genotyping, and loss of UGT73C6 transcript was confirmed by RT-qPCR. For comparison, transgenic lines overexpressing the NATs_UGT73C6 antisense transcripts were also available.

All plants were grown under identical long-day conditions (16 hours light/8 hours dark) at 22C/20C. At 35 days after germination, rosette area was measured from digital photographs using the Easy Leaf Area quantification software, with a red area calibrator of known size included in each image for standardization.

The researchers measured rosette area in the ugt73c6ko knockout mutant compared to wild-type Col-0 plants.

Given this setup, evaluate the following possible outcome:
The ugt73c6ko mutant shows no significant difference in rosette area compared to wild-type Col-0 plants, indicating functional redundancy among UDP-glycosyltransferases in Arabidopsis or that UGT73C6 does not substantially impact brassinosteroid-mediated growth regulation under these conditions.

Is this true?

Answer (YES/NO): YES